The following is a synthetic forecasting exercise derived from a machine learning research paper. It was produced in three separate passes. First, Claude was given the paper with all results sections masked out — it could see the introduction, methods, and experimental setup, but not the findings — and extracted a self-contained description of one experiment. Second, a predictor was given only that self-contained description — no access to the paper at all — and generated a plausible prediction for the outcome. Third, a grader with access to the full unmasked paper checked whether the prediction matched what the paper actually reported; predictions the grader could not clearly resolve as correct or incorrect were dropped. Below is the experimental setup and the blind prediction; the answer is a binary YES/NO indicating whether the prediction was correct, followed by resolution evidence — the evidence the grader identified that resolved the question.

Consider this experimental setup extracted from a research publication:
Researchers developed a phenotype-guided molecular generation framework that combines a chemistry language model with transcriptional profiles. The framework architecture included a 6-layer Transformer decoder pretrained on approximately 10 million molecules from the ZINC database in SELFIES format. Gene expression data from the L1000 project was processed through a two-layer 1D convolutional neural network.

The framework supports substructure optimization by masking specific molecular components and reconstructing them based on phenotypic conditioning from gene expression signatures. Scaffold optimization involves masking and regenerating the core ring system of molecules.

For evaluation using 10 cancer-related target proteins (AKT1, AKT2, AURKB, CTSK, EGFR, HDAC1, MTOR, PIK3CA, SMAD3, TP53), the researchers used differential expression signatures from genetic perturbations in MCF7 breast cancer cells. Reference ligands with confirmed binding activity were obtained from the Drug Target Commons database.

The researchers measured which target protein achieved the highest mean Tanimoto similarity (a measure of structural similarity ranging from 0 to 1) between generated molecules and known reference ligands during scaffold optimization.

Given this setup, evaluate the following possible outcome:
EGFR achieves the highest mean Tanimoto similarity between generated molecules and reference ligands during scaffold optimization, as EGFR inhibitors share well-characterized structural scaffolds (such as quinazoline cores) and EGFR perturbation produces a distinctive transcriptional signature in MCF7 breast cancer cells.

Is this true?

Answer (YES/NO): NO